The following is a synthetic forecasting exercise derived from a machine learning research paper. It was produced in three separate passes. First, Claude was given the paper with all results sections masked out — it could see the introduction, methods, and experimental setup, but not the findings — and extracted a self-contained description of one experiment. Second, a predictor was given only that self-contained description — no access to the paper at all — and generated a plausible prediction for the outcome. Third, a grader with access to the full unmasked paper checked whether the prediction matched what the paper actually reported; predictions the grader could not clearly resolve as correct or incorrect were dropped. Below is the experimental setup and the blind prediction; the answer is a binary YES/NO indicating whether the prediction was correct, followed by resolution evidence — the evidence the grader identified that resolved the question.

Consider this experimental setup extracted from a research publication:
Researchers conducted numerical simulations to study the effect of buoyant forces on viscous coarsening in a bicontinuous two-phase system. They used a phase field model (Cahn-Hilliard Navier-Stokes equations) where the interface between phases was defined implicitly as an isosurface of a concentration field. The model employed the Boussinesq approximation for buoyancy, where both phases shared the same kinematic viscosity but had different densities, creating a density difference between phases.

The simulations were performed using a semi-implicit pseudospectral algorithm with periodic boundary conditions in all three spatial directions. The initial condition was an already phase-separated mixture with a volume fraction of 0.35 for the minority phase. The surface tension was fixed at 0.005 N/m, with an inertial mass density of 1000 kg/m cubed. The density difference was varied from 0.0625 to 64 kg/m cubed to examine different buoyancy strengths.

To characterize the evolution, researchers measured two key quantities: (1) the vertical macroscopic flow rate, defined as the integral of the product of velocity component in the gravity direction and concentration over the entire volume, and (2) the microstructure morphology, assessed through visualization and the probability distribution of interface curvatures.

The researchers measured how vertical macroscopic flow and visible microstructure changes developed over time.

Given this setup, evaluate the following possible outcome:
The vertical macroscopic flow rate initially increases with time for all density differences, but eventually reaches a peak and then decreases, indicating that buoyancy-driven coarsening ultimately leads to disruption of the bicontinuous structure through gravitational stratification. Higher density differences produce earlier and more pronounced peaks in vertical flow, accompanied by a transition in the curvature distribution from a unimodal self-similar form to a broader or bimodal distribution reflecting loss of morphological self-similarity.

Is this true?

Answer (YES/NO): NO